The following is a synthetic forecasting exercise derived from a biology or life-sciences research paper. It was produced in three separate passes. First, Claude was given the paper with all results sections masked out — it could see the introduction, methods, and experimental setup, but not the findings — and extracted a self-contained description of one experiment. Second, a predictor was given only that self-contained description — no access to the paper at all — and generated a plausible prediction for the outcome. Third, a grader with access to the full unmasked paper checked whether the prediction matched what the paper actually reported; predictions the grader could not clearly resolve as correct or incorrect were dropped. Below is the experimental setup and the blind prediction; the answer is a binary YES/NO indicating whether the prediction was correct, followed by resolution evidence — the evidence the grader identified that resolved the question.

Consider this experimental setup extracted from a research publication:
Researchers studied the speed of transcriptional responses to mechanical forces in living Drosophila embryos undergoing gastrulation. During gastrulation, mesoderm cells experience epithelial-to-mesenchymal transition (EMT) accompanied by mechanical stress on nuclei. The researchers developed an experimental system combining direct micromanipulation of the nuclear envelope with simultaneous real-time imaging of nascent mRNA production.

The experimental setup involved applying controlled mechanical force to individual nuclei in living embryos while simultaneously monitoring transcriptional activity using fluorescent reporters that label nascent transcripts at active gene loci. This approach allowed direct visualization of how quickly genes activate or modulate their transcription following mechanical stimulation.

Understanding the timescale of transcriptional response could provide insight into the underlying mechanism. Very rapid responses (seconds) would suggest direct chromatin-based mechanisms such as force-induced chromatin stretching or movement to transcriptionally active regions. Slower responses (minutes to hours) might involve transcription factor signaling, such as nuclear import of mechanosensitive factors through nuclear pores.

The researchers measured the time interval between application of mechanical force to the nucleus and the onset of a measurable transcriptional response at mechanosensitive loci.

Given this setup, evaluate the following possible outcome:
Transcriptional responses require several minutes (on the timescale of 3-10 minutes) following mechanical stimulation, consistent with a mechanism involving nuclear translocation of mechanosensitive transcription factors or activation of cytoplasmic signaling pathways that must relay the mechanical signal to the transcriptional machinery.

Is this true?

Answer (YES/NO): NO